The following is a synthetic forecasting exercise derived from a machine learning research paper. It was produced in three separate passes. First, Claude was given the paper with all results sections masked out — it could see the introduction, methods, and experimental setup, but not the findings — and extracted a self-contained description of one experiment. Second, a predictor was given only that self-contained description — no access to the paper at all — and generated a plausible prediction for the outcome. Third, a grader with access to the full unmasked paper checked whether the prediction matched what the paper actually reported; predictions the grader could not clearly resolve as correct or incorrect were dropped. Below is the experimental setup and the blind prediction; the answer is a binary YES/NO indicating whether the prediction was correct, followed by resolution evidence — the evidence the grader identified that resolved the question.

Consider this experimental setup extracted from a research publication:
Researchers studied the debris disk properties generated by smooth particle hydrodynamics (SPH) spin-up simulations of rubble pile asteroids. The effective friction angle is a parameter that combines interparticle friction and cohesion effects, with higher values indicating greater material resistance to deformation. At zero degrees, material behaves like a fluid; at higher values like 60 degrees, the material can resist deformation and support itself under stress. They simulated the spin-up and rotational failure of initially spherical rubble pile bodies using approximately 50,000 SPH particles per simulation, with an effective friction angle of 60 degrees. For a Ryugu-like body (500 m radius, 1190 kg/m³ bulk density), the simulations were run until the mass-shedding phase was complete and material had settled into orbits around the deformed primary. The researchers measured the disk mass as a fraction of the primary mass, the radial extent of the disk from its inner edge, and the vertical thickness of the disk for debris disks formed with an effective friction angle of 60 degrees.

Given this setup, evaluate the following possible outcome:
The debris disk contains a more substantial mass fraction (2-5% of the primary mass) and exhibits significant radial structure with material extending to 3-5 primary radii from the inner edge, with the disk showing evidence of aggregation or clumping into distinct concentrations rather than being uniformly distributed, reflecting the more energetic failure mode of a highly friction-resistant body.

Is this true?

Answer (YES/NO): NO